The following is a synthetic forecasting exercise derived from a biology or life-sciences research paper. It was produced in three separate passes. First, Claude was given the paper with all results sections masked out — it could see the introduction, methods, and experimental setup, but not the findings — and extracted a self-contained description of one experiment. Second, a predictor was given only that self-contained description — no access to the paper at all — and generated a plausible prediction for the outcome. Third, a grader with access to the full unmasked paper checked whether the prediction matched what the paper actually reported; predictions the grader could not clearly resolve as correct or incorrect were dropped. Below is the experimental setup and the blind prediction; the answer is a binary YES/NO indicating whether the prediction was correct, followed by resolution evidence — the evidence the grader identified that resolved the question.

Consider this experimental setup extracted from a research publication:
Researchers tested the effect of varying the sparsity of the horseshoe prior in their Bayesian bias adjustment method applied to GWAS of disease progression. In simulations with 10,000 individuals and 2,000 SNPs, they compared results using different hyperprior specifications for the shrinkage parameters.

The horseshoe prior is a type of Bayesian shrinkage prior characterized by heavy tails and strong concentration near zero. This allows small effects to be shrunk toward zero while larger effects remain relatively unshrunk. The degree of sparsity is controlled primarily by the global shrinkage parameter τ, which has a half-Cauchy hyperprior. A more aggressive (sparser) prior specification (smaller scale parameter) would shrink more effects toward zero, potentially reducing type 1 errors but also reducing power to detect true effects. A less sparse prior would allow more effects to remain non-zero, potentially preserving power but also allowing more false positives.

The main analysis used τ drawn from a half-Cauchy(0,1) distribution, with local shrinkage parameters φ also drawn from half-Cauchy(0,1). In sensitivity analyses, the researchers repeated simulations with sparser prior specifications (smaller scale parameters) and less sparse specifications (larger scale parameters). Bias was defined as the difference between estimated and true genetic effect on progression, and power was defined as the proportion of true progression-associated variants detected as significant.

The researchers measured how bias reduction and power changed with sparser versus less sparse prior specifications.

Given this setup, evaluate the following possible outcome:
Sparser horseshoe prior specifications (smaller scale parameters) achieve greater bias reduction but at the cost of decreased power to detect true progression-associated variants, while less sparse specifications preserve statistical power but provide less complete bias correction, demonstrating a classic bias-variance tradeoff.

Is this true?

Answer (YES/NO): NO